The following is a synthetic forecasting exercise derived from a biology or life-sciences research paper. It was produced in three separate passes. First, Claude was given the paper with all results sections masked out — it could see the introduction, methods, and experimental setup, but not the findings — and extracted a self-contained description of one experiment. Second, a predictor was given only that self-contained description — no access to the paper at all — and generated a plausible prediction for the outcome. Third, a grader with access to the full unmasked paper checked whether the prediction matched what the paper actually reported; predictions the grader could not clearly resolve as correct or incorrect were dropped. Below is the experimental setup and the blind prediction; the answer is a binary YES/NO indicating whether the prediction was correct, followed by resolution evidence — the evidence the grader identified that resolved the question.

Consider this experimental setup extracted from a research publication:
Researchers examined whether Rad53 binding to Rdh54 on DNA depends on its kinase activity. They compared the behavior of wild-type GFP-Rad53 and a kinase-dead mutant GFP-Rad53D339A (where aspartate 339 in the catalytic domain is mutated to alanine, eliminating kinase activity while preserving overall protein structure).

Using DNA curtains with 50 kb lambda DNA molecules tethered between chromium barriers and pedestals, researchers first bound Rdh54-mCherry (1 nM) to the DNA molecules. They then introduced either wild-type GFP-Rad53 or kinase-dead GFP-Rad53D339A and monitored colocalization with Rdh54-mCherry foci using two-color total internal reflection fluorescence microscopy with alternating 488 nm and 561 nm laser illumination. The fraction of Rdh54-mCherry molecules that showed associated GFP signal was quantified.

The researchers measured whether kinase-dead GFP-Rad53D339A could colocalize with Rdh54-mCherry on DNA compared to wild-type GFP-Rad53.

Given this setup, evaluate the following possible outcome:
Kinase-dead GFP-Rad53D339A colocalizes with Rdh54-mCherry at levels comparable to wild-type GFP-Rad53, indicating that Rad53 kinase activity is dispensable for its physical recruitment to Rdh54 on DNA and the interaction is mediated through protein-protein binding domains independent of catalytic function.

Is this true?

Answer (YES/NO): NO